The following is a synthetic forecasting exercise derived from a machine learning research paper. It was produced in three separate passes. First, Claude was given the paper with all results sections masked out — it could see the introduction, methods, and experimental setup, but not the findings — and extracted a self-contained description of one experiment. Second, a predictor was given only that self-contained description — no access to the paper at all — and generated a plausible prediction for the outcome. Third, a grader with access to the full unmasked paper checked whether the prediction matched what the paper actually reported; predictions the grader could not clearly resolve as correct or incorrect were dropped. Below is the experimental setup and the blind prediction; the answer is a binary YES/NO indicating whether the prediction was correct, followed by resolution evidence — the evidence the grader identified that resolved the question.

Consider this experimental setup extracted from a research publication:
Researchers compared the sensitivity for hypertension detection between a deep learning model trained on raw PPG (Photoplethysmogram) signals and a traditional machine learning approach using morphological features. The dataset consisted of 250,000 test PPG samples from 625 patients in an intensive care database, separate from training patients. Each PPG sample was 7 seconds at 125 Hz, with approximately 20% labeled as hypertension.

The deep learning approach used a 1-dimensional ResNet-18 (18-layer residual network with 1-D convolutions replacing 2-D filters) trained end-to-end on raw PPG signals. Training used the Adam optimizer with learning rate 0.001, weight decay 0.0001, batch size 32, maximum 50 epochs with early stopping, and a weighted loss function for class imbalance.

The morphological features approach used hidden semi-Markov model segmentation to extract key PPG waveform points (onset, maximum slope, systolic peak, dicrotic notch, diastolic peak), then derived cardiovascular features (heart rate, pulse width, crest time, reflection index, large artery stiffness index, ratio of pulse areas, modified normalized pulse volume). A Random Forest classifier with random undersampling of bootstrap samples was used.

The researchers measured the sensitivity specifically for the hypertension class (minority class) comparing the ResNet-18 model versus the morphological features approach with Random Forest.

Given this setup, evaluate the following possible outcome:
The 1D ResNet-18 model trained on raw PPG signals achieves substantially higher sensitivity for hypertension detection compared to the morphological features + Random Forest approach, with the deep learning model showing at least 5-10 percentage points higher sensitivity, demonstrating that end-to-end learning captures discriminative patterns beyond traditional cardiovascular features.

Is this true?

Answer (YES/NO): YES